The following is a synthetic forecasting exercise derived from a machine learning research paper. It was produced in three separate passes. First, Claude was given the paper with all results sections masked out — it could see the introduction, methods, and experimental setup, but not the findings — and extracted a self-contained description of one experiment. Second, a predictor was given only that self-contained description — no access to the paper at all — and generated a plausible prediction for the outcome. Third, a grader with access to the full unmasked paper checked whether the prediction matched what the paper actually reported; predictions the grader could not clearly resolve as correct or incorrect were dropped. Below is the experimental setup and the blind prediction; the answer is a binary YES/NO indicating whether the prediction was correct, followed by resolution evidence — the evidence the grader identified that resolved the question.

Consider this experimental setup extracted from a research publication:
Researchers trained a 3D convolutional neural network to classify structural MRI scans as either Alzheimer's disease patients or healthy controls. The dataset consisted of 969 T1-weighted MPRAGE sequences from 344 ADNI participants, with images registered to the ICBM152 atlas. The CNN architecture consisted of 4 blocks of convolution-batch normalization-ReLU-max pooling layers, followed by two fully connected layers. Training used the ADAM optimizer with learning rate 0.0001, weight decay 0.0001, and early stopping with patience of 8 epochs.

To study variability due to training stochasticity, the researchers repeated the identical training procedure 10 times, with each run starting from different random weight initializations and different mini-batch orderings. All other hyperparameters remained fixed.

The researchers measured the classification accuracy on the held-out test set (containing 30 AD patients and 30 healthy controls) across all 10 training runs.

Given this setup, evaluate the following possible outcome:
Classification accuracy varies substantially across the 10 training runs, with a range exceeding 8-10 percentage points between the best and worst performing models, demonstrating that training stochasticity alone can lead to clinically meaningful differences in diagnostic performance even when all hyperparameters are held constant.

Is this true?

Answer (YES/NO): NO